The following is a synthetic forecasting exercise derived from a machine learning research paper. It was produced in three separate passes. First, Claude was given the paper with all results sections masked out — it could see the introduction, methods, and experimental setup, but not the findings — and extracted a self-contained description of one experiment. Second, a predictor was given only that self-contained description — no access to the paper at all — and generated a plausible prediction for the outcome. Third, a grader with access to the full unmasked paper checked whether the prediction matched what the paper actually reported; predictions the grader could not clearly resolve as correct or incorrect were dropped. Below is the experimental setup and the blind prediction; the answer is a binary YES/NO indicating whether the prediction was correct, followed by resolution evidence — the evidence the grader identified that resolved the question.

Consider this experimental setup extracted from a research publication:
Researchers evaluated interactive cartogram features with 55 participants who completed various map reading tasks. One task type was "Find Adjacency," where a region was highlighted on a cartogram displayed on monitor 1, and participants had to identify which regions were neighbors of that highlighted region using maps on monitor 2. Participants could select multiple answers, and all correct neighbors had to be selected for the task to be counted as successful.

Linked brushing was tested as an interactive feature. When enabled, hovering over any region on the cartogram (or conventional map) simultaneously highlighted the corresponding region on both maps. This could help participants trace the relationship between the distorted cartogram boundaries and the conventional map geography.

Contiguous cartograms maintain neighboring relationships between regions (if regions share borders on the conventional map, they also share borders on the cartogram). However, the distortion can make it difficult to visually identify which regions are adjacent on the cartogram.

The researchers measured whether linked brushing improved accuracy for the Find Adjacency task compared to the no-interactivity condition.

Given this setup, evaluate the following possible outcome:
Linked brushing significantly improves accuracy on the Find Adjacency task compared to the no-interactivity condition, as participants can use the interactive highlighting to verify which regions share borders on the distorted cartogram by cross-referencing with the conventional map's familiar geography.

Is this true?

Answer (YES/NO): NO